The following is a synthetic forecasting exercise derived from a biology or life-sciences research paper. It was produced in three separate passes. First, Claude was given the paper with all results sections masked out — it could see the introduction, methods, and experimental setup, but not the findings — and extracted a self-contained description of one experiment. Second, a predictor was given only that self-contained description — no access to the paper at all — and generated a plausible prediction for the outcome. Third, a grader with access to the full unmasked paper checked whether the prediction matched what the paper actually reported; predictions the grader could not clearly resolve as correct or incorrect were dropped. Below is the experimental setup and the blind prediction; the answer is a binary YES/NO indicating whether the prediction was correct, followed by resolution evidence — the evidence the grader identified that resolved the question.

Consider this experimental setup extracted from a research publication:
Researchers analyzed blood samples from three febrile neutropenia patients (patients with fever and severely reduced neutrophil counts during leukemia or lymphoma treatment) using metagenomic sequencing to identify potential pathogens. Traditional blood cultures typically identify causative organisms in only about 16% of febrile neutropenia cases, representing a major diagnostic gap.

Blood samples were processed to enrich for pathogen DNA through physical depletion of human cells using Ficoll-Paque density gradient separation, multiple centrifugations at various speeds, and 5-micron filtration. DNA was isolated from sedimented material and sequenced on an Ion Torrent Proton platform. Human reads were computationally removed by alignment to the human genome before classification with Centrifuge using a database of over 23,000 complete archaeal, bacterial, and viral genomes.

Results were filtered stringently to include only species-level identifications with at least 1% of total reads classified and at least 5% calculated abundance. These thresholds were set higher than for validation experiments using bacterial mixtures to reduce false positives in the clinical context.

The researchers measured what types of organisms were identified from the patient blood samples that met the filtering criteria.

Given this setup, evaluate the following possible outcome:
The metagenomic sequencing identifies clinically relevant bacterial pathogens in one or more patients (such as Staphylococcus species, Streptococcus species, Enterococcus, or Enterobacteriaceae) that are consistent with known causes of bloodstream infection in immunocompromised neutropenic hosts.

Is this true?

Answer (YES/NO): NO